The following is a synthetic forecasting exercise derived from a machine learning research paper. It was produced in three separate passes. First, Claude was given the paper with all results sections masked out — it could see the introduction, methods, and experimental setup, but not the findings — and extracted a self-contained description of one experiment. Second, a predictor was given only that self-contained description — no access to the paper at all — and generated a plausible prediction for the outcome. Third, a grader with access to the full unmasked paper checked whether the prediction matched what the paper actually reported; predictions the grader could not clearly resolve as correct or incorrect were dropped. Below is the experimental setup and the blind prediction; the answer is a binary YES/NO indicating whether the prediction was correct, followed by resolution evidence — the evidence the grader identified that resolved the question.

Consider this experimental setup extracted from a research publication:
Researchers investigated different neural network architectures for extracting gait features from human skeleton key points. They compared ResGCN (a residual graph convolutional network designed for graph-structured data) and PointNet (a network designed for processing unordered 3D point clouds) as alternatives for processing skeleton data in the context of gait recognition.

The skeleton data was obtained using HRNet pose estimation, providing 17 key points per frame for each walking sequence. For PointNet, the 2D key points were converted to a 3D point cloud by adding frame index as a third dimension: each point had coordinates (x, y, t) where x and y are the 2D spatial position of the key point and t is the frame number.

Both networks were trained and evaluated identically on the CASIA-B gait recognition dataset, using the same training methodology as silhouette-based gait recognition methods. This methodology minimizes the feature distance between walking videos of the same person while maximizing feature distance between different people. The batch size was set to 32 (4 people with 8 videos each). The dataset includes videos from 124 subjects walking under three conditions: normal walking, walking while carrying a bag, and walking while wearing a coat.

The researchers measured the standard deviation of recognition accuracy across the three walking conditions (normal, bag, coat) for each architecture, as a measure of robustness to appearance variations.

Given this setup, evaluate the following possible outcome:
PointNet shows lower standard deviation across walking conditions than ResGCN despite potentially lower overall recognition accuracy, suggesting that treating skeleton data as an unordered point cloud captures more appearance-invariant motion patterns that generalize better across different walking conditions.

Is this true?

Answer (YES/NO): NO